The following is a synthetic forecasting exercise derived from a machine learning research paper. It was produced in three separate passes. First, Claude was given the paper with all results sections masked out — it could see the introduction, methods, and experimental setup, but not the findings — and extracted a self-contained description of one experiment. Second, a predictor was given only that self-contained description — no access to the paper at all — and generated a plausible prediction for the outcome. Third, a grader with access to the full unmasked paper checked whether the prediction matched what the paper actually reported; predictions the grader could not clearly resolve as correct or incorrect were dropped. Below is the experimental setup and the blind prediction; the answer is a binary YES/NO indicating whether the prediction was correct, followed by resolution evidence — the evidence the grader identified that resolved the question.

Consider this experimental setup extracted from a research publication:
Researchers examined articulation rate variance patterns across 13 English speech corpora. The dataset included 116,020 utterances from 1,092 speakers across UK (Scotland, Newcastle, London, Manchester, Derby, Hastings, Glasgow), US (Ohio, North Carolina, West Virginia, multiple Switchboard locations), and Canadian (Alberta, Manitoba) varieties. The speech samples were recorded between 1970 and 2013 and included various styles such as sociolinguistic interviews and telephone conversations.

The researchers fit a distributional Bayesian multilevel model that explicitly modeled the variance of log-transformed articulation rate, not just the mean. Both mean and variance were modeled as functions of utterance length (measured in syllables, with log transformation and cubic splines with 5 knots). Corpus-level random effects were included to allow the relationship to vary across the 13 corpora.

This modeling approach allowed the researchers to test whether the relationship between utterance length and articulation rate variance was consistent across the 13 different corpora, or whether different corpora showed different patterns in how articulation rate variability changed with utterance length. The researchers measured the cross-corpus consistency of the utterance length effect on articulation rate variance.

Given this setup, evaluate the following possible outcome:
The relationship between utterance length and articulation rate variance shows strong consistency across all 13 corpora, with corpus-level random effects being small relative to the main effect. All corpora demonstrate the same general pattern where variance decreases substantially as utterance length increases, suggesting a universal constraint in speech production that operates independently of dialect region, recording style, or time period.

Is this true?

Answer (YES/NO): YES